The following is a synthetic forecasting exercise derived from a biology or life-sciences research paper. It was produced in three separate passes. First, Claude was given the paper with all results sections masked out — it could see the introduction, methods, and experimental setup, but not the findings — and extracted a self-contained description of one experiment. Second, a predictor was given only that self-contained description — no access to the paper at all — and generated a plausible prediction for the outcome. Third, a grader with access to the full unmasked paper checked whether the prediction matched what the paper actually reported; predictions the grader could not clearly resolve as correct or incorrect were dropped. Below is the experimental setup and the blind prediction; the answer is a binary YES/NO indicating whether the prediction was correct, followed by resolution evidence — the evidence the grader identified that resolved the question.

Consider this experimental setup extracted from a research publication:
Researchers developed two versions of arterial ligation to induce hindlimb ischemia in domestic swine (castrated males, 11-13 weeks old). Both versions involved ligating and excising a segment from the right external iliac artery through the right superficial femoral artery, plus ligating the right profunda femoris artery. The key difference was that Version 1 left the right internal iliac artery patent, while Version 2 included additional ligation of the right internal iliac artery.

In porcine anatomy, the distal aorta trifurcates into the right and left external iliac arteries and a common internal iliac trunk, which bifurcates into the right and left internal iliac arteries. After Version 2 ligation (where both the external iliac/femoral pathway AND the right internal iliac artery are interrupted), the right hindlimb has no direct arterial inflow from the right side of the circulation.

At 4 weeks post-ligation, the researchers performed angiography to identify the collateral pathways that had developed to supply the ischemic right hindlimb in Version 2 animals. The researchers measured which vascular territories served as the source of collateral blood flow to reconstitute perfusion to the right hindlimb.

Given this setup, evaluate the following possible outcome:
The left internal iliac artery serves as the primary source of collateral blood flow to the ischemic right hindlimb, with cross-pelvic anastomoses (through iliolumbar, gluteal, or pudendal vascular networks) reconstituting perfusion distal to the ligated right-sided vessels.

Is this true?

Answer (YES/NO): NO